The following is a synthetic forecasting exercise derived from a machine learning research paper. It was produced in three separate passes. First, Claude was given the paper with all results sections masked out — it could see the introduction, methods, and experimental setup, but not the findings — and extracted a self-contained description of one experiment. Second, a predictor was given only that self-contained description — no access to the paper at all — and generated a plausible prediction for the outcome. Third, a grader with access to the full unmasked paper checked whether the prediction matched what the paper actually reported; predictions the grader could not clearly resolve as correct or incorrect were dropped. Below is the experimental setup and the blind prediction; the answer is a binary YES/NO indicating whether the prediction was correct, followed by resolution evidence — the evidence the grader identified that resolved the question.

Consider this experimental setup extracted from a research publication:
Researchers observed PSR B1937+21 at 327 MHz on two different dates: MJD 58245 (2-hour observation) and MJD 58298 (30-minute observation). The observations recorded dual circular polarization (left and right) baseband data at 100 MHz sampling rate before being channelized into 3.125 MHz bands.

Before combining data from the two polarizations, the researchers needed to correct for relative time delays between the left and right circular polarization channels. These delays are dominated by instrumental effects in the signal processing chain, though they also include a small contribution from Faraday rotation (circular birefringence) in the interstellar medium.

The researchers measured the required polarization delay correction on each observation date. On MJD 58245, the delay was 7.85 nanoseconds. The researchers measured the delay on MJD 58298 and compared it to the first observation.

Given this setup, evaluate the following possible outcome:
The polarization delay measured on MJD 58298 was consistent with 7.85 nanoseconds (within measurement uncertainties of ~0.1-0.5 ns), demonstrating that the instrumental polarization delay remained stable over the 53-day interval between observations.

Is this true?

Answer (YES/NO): NO